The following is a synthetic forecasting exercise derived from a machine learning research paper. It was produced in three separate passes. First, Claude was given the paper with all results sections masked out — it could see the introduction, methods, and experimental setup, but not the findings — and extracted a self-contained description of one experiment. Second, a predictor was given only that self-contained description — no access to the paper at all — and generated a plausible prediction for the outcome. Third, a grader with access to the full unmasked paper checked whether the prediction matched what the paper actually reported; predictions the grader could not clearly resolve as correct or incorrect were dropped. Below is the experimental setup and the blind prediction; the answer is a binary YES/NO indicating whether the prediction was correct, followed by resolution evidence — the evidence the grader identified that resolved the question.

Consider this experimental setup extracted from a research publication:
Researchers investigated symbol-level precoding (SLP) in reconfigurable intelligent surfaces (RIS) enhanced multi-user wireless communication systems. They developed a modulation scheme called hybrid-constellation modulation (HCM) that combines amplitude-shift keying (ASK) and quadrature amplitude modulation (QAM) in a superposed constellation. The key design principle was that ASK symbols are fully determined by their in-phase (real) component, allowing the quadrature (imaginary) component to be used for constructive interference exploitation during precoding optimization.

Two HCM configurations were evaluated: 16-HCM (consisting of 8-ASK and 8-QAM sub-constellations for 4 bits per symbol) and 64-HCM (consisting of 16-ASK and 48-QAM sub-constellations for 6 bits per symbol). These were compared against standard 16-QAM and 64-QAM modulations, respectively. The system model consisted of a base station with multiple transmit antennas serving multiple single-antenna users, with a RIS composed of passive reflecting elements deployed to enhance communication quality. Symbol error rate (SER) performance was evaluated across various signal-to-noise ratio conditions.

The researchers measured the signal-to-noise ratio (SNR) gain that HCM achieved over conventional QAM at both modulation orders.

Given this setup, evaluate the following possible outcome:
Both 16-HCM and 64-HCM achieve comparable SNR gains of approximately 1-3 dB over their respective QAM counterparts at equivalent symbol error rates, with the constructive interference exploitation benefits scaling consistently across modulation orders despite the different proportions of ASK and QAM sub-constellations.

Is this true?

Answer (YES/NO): NO